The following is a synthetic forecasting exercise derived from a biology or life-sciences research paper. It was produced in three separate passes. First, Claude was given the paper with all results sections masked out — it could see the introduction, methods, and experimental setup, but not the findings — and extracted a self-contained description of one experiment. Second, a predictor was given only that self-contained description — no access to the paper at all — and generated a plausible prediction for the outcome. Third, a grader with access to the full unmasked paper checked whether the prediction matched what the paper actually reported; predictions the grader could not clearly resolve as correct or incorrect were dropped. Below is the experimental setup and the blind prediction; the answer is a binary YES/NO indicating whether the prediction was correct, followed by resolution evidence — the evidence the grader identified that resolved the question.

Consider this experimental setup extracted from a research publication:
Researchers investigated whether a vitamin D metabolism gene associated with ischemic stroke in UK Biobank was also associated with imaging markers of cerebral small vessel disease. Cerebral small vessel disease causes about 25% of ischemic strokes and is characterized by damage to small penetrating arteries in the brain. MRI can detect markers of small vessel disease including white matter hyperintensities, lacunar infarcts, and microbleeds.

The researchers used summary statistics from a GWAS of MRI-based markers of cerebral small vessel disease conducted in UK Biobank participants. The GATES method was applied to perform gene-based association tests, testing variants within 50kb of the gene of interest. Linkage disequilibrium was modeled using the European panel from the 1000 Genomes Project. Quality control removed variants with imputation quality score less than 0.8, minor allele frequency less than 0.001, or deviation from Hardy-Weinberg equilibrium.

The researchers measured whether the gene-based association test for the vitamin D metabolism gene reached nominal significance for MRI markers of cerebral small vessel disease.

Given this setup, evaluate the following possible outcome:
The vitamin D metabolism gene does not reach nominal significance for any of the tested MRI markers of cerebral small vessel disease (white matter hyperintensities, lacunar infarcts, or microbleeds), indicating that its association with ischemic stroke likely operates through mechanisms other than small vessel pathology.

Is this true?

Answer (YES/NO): NO